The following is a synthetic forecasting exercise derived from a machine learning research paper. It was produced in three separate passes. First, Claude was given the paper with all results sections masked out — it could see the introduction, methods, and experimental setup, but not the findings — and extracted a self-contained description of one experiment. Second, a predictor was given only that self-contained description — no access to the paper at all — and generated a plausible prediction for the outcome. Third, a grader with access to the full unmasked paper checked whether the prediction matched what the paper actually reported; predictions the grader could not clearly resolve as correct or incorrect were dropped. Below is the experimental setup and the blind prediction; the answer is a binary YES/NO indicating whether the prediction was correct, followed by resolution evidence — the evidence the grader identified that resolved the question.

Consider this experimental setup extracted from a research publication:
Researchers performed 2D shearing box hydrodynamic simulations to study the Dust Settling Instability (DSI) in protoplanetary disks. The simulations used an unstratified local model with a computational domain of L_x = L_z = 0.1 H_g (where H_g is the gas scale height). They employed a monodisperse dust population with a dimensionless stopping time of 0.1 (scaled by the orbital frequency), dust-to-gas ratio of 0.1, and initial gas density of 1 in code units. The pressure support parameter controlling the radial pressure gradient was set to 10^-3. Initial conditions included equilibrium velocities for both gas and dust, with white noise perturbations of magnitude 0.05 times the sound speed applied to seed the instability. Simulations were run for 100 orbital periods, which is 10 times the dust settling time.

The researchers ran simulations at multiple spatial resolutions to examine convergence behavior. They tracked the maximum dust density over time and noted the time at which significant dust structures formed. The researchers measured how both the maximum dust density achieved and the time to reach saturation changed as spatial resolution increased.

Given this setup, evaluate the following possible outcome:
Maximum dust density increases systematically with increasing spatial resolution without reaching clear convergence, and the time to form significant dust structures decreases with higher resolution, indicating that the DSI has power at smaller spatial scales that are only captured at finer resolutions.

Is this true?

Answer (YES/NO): YES